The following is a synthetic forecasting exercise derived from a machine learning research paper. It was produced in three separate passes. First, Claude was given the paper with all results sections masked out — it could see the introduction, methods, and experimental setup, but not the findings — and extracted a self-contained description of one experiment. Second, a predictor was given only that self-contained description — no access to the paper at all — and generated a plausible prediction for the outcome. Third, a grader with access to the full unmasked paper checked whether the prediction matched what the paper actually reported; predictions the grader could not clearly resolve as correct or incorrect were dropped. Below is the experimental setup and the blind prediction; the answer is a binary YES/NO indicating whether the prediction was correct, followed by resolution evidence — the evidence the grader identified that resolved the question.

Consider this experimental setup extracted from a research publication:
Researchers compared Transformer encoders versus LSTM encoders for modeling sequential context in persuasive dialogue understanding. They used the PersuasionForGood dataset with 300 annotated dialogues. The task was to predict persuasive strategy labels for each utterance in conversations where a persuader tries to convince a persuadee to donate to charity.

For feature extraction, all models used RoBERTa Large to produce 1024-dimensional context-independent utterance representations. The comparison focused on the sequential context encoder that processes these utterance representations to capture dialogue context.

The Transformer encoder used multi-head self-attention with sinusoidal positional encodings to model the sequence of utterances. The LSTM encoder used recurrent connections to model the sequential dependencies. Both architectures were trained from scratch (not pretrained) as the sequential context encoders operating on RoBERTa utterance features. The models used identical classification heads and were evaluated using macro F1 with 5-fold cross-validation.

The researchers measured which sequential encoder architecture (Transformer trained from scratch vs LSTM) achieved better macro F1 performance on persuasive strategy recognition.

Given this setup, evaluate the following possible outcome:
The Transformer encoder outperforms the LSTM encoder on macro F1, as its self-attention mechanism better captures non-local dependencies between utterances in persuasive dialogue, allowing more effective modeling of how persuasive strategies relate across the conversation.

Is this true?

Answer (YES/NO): NO